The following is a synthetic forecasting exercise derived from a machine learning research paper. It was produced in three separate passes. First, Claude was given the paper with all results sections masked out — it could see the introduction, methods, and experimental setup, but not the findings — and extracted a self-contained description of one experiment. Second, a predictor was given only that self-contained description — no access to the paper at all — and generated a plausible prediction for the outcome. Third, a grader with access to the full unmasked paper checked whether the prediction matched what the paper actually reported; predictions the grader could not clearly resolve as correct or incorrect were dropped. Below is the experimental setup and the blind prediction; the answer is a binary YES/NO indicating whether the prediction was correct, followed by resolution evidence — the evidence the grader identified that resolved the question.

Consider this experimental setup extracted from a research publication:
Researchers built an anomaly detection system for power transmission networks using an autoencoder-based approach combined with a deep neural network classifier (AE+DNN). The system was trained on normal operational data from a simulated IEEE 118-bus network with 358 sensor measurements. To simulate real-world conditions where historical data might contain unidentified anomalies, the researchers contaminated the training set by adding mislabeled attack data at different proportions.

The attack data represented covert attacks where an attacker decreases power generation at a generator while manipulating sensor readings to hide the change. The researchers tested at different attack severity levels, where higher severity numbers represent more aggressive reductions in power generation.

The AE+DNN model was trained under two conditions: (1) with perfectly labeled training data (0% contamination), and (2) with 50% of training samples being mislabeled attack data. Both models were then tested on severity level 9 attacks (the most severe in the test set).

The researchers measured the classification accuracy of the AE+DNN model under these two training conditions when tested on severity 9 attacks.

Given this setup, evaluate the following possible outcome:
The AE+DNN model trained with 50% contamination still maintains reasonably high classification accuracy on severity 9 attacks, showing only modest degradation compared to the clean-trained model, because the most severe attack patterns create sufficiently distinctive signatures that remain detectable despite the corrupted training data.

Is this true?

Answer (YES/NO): NO